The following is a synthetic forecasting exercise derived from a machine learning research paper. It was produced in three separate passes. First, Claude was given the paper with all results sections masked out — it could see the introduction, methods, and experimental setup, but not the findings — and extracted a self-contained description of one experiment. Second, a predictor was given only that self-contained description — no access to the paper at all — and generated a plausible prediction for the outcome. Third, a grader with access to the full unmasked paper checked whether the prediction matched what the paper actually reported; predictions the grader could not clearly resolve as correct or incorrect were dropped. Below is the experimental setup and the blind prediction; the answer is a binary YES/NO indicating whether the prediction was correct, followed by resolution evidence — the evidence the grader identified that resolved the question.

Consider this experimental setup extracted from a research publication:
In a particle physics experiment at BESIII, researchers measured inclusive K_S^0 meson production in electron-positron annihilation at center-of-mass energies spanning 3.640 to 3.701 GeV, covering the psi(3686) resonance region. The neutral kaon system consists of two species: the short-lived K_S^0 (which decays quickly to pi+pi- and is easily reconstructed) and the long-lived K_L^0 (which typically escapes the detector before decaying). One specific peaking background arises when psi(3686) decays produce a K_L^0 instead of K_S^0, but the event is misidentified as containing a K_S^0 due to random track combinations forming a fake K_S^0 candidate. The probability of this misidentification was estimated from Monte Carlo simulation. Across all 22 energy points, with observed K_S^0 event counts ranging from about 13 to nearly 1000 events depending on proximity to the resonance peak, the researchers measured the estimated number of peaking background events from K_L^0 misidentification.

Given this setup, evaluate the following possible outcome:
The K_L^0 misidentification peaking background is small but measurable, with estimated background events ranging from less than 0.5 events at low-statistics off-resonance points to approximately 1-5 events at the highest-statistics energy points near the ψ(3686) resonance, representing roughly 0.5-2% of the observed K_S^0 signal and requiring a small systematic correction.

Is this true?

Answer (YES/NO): NO